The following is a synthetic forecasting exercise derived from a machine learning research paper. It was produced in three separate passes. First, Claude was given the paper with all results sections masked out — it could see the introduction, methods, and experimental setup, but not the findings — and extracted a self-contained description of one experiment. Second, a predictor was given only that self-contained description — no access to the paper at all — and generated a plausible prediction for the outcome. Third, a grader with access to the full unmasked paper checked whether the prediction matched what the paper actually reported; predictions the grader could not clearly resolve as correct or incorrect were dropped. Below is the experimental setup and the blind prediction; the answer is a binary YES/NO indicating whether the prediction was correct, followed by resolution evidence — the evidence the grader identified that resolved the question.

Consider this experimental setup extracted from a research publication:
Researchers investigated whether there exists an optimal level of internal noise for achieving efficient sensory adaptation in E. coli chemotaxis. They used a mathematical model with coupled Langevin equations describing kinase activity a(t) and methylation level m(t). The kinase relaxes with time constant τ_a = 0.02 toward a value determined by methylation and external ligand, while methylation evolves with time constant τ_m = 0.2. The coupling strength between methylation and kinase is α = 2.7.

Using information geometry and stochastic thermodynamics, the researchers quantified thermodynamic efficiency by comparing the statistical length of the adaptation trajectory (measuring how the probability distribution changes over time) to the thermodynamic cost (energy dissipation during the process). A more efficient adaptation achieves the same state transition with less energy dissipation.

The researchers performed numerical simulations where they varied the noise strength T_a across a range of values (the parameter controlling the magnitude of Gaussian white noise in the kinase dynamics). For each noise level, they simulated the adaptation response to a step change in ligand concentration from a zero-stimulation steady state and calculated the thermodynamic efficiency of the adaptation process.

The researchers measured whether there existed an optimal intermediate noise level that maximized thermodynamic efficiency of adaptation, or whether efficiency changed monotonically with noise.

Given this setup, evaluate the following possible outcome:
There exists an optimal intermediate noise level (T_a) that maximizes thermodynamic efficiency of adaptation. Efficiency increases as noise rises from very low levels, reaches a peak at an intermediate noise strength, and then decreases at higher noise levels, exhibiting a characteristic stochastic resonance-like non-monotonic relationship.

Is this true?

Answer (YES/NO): YES